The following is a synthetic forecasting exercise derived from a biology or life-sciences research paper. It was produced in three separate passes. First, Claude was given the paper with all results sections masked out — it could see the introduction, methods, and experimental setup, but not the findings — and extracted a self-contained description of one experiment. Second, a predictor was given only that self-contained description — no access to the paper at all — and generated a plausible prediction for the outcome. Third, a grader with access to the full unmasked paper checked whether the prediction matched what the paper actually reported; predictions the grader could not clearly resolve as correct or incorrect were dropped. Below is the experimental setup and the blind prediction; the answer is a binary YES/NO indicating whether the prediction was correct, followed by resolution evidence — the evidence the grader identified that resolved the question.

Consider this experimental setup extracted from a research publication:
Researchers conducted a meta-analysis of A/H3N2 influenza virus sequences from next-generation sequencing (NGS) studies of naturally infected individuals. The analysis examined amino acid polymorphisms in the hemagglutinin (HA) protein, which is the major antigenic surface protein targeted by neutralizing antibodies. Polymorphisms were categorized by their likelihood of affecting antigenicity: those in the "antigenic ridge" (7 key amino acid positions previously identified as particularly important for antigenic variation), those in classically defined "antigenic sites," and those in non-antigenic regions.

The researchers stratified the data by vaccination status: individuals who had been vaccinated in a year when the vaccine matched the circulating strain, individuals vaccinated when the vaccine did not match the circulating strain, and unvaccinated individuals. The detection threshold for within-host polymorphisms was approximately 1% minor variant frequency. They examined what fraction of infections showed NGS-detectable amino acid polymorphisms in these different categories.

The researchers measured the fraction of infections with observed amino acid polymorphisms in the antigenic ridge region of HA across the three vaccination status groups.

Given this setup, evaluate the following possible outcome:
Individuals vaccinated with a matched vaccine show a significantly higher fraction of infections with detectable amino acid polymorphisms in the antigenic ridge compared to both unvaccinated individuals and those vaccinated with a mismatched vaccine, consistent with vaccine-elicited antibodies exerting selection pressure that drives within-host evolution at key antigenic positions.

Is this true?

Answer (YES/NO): NO